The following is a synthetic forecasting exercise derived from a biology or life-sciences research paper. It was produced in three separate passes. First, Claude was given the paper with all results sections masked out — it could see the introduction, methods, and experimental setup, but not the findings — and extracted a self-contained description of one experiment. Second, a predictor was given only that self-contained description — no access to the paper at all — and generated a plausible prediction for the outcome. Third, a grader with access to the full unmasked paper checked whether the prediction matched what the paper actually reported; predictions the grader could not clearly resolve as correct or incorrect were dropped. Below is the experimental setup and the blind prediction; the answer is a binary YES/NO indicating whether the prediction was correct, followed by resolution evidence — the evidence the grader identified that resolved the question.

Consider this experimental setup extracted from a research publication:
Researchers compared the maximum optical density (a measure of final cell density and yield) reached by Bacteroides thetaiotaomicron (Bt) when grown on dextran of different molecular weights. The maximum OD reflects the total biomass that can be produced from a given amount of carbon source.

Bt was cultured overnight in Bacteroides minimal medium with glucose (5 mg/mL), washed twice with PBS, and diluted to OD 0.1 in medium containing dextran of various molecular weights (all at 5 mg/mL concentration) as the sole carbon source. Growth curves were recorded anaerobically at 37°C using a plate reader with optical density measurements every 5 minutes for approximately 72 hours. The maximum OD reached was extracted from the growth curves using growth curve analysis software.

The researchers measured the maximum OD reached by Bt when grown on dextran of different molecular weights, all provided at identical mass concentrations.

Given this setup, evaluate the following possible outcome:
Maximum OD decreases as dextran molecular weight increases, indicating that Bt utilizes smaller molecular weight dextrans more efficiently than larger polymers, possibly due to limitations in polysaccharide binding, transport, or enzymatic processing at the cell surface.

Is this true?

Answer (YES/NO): NO